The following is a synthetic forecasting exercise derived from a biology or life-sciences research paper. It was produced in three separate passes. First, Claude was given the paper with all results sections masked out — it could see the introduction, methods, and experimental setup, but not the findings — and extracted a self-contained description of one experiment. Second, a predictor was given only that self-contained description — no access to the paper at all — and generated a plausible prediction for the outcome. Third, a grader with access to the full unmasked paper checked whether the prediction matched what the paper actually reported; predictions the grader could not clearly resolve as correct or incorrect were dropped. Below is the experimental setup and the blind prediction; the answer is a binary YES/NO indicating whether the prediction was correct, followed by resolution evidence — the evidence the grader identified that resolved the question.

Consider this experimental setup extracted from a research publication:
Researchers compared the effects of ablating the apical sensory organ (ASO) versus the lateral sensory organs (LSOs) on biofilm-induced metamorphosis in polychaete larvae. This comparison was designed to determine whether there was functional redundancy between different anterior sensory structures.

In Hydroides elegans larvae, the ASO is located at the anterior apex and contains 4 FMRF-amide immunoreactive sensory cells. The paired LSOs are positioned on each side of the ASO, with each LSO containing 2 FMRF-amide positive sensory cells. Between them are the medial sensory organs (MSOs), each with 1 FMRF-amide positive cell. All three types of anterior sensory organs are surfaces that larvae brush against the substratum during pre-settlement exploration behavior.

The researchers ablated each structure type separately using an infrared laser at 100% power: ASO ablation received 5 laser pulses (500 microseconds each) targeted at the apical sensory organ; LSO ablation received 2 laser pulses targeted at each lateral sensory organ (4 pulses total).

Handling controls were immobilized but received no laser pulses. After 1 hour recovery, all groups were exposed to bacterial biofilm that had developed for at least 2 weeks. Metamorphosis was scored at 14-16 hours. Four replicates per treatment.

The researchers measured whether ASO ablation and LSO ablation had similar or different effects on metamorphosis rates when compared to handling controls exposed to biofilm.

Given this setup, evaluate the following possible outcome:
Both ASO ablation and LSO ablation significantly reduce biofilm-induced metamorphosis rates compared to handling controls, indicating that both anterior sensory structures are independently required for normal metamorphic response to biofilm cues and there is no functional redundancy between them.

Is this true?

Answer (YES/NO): NO